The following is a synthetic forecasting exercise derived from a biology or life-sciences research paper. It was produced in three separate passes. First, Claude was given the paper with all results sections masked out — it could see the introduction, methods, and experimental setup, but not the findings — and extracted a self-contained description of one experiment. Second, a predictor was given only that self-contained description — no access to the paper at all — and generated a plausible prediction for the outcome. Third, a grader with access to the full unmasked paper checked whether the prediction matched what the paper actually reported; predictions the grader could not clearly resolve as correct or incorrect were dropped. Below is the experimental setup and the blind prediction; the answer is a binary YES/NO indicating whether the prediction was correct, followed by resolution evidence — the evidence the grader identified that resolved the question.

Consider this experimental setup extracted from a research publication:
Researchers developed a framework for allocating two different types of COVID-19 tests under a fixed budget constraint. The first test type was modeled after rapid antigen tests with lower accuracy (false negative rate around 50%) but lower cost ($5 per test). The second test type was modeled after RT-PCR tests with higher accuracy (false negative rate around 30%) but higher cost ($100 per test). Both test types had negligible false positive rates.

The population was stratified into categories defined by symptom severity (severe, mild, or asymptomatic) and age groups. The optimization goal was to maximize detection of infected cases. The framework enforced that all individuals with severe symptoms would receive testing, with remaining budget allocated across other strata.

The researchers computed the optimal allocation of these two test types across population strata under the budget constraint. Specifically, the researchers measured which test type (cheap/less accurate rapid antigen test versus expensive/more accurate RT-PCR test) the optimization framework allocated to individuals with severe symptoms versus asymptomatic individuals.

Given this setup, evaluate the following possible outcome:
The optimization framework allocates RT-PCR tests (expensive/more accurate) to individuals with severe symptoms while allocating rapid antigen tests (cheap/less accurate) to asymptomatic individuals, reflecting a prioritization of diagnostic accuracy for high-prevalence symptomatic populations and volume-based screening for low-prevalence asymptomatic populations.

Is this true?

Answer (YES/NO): YES